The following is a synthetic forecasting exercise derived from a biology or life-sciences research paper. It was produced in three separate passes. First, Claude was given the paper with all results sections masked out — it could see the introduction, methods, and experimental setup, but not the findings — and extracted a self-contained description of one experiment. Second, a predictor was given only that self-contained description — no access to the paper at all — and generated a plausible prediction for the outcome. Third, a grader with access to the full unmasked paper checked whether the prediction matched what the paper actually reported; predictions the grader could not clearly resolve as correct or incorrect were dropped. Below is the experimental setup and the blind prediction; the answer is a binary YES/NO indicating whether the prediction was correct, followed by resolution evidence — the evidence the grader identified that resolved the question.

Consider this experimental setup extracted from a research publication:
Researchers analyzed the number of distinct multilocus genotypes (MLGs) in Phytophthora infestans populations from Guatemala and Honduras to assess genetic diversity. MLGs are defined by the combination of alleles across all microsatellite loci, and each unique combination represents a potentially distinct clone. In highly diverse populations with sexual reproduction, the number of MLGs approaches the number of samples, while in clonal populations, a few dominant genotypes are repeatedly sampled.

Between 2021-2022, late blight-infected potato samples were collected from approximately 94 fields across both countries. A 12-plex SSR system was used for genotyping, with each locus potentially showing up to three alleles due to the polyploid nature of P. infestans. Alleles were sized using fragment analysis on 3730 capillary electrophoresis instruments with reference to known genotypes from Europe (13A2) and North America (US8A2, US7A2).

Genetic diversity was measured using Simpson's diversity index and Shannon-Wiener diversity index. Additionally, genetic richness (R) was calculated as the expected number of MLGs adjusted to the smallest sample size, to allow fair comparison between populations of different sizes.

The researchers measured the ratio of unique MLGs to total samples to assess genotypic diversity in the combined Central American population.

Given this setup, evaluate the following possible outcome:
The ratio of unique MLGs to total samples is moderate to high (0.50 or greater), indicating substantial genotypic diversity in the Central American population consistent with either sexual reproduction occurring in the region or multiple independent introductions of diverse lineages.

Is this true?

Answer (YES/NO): YES